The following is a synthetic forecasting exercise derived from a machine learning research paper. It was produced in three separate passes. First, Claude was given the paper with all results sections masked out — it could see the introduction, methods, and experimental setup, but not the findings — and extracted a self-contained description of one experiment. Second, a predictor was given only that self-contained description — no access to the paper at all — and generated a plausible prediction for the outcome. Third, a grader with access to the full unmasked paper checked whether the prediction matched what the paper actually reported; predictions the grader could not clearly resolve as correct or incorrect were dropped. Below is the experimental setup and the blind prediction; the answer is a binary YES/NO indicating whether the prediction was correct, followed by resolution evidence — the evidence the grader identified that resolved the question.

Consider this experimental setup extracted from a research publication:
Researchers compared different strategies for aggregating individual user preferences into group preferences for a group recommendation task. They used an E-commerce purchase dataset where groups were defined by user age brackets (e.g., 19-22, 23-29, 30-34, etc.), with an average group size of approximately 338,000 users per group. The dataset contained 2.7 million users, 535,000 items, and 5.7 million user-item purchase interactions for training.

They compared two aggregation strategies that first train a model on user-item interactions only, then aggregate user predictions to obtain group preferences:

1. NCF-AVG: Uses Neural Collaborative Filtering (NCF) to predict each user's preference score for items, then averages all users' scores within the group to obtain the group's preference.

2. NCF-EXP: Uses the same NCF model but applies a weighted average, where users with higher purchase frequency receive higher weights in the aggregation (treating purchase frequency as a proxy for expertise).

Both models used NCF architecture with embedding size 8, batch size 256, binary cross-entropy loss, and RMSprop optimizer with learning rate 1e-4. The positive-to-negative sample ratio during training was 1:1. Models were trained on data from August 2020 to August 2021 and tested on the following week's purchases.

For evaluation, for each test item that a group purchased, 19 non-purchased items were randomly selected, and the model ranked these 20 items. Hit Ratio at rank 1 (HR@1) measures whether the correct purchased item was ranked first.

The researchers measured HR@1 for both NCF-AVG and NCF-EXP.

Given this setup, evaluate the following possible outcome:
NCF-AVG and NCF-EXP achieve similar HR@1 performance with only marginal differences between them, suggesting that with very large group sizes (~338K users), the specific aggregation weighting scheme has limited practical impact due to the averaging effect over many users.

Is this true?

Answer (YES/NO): YES